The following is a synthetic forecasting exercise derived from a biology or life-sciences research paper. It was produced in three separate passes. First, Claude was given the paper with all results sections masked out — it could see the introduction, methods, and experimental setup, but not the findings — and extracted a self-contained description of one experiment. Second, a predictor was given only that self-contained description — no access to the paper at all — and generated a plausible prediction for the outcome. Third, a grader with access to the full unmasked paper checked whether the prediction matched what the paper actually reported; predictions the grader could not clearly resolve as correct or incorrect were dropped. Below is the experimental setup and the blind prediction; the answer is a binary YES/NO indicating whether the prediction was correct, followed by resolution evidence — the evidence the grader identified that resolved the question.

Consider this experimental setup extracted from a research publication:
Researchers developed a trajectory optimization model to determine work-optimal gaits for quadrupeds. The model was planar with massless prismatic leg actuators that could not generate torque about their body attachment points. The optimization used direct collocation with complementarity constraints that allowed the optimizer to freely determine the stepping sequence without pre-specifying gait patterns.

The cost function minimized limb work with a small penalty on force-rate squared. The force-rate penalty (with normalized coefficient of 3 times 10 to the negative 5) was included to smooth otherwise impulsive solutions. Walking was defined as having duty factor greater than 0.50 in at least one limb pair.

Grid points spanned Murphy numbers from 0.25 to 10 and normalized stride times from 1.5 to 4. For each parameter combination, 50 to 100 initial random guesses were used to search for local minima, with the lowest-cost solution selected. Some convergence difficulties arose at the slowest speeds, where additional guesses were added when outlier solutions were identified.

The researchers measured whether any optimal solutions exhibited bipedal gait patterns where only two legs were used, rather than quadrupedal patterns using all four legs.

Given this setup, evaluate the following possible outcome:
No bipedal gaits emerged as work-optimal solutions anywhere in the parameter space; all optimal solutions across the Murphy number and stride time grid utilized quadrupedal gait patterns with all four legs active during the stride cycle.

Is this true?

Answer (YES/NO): NO